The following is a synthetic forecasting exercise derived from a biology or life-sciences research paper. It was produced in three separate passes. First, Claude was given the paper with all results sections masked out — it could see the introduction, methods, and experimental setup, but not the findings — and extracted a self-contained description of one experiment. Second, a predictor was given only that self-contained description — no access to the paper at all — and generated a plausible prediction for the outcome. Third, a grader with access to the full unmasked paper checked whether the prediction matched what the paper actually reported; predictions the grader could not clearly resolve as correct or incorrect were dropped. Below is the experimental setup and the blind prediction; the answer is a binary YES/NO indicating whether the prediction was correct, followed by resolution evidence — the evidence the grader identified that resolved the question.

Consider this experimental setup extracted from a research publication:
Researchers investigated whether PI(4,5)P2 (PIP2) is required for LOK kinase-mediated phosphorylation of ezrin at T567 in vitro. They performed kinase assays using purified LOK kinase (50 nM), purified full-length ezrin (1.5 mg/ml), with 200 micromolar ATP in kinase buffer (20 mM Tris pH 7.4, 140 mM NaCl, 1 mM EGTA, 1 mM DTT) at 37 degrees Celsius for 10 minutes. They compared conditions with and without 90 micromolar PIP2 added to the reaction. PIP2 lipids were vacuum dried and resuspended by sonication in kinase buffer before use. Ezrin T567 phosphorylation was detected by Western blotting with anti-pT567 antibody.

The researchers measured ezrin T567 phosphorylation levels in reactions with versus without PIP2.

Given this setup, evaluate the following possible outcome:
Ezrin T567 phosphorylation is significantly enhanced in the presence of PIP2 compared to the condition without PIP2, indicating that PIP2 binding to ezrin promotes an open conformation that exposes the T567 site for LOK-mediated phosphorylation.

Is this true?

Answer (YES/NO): YES